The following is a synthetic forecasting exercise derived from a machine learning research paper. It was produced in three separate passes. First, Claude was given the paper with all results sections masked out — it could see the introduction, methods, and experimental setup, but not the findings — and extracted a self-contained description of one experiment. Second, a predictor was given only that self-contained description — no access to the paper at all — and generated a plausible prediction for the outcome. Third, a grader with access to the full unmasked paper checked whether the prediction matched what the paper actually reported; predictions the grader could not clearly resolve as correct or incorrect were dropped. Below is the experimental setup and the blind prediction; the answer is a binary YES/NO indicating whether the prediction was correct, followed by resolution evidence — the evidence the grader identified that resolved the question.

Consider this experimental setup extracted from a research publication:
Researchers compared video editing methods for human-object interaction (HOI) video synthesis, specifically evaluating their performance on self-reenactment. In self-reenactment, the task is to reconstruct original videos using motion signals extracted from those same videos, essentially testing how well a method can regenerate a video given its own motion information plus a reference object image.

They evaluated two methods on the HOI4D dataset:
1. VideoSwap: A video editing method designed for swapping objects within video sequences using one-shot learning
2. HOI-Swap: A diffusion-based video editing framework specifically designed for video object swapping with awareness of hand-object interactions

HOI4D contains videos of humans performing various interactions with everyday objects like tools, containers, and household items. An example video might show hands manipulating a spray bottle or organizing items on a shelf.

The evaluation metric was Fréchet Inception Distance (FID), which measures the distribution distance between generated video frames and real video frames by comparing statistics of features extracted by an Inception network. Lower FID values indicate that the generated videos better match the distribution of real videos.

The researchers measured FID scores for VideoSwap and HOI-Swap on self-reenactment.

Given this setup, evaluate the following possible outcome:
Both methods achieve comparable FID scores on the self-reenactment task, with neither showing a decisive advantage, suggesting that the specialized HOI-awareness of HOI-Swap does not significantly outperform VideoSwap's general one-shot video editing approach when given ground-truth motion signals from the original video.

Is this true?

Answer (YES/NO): NO